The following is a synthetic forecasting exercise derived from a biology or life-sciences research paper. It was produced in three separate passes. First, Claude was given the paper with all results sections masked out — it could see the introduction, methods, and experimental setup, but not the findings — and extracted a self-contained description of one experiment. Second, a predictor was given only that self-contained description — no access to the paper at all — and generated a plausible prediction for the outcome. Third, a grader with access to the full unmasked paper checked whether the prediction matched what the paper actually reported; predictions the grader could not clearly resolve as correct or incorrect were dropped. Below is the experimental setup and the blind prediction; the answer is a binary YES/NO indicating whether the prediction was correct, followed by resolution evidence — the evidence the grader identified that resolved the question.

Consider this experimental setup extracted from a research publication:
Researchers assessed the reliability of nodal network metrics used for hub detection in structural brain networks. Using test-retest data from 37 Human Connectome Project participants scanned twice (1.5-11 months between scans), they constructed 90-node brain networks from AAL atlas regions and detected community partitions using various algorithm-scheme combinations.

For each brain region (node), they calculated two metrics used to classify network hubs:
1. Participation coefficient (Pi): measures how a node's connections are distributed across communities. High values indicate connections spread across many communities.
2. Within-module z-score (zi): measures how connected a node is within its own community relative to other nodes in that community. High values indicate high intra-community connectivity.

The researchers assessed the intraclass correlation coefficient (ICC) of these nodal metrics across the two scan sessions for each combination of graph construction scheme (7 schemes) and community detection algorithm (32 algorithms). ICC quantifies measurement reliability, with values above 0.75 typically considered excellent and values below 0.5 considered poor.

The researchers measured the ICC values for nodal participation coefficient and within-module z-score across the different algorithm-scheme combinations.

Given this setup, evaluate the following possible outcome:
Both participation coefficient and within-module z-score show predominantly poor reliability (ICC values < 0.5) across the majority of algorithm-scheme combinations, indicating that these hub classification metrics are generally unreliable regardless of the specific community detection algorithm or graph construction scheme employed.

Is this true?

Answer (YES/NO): NO